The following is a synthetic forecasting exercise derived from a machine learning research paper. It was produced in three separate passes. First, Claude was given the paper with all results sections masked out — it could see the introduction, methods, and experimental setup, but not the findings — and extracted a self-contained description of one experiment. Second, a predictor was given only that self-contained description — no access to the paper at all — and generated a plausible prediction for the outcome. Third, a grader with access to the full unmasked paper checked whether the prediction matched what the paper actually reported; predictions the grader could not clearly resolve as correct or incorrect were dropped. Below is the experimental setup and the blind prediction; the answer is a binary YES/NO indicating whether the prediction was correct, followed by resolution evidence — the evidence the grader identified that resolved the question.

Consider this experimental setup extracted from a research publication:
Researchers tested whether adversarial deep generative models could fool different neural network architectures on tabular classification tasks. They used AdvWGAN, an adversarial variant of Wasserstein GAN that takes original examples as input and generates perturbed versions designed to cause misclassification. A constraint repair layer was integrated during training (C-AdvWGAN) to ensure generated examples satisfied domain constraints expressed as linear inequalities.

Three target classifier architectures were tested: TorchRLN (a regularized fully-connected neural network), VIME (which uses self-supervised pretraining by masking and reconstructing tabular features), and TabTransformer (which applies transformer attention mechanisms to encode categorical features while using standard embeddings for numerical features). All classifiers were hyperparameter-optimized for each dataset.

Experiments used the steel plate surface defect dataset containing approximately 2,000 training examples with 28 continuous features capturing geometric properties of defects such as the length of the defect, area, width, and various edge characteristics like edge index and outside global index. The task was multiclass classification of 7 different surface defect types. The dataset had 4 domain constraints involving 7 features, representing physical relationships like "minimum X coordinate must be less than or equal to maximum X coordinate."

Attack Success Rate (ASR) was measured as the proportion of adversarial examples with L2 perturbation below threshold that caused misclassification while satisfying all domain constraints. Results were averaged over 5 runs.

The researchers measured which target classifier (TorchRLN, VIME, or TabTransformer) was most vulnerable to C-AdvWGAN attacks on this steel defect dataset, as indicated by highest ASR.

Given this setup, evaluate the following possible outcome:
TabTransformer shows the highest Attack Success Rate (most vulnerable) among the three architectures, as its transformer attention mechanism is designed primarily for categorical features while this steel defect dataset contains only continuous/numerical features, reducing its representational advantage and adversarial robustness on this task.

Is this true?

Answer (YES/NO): NO